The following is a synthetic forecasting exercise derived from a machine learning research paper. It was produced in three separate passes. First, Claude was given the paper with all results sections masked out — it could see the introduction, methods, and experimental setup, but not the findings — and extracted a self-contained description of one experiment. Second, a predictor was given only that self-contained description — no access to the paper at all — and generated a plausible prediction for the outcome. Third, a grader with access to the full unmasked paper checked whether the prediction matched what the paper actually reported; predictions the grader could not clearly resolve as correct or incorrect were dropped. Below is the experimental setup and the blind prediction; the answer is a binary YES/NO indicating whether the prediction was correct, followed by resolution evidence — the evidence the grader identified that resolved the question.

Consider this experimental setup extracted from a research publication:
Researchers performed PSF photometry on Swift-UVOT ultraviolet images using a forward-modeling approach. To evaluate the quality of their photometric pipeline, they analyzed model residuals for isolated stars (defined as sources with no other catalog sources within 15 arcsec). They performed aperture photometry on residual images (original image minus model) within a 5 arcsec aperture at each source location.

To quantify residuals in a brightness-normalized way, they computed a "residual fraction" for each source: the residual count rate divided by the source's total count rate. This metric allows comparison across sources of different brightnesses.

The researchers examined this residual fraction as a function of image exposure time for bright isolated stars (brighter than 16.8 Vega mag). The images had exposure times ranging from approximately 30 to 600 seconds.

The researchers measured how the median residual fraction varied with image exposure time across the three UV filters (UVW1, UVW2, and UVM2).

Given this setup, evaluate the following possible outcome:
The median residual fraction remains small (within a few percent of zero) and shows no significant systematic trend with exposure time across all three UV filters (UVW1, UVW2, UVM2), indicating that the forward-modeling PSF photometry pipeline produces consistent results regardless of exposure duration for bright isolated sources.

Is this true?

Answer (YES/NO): NO